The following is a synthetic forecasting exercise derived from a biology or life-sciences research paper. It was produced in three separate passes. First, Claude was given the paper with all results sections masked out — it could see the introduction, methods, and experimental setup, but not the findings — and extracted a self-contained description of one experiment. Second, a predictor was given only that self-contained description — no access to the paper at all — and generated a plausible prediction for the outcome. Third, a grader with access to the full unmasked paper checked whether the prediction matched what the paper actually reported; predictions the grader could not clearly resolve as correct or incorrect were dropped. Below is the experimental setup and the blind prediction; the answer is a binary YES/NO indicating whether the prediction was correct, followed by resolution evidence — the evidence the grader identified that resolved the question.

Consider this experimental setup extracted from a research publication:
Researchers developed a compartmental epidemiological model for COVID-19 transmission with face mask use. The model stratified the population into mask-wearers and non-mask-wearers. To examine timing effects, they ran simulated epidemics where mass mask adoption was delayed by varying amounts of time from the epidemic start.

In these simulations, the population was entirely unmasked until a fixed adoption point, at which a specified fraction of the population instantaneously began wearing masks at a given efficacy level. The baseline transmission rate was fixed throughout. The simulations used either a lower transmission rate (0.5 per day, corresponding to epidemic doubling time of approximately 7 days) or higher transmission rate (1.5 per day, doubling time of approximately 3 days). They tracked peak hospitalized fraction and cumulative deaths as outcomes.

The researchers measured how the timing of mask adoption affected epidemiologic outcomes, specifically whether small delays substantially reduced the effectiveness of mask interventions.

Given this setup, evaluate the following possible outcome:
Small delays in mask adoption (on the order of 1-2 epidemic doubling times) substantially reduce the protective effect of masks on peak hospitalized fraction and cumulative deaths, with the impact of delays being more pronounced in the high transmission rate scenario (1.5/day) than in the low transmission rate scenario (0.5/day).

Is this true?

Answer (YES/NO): NO